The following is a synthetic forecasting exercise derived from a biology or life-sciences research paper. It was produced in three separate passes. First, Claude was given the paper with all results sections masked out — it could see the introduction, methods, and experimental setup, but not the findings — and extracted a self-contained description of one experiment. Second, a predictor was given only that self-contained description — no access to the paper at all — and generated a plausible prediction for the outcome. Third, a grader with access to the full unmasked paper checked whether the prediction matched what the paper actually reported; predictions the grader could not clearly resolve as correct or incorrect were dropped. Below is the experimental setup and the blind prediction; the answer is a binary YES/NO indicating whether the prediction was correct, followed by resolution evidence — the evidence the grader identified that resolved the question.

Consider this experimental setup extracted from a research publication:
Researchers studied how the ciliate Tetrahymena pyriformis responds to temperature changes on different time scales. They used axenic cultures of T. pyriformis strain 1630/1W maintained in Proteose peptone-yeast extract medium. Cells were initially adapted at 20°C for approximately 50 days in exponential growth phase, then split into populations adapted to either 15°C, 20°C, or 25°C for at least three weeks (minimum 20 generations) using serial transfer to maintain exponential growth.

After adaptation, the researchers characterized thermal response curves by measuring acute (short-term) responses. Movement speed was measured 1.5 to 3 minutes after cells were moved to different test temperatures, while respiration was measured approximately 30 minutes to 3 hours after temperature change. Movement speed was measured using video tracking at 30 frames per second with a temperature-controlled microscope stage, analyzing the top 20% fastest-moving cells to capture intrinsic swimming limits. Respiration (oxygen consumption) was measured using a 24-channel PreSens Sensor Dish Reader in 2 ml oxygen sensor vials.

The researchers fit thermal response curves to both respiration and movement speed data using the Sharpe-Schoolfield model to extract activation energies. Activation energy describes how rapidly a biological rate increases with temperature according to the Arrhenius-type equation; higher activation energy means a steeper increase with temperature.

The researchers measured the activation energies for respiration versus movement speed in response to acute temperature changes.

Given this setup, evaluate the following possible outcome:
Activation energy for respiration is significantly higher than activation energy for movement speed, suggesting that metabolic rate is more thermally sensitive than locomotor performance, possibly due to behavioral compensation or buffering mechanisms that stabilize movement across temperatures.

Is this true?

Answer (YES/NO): YES